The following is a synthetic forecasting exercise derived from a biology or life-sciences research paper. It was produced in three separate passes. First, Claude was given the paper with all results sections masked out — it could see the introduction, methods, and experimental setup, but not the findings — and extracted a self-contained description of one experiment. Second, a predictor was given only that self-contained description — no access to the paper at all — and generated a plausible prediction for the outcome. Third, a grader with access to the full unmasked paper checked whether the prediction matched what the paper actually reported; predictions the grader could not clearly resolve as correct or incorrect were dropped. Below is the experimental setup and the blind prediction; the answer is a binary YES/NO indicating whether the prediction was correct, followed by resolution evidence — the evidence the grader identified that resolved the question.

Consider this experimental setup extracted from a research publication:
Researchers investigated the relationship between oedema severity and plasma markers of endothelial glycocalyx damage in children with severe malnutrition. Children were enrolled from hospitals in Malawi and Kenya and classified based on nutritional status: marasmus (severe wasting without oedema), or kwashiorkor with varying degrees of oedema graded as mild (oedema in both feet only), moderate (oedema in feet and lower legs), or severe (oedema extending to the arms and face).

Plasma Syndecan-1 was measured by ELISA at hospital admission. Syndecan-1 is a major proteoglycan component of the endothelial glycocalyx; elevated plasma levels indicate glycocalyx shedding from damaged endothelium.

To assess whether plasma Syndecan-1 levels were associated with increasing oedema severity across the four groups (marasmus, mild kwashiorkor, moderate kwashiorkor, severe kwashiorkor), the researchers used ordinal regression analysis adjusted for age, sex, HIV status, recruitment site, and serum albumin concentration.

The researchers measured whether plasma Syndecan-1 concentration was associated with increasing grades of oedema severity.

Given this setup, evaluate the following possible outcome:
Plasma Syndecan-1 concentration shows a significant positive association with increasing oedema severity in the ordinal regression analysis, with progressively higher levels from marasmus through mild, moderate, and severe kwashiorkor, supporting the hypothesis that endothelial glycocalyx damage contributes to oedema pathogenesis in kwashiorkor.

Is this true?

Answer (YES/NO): NO